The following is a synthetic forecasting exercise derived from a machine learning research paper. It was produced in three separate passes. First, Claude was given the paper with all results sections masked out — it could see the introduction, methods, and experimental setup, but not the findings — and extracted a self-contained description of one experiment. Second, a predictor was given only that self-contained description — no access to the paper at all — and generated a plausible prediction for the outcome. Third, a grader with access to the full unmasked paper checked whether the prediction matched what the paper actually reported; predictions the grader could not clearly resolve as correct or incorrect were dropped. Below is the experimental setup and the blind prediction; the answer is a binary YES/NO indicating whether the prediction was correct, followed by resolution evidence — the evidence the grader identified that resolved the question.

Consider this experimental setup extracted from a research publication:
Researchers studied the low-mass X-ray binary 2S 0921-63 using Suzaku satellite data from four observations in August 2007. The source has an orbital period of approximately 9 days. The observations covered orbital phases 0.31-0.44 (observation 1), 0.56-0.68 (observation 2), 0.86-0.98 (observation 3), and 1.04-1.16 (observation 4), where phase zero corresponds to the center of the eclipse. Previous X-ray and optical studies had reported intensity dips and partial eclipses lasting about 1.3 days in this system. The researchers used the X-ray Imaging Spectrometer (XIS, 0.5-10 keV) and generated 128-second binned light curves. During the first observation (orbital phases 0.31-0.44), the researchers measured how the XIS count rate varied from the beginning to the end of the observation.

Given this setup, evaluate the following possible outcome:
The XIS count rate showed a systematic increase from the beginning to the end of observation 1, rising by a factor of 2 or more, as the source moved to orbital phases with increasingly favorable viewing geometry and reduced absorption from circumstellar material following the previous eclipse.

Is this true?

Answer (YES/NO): NO